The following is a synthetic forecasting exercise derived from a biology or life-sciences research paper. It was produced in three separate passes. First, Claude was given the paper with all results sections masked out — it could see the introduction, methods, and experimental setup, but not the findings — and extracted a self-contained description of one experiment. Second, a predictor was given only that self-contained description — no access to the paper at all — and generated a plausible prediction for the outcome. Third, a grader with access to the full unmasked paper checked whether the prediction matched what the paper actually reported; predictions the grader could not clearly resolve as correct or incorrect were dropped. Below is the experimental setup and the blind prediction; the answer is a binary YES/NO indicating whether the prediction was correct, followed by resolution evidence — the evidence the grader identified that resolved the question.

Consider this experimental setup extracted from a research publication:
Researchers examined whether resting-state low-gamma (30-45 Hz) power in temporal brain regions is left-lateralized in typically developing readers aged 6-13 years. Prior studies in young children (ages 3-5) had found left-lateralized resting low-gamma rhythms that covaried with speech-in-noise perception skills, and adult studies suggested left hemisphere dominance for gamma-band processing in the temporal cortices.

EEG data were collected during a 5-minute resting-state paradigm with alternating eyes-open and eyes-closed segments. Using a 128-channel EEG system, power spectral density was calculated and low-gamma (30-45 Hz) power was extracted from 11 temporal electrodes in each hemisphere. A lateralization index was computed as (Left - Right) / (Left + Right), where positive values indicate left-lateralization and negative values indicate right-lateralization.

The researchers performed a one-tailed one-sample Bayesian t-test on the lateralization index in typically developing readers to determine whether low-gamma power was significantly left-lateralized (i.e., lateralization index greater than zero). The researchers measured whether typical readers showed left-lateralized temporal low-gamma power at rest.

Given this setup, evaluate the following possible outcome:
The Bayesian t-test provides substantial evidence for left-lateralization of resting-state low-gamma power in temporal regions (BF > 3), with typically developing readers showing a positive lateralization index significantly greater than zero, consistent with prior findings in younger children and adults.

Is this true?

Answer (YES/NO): NO